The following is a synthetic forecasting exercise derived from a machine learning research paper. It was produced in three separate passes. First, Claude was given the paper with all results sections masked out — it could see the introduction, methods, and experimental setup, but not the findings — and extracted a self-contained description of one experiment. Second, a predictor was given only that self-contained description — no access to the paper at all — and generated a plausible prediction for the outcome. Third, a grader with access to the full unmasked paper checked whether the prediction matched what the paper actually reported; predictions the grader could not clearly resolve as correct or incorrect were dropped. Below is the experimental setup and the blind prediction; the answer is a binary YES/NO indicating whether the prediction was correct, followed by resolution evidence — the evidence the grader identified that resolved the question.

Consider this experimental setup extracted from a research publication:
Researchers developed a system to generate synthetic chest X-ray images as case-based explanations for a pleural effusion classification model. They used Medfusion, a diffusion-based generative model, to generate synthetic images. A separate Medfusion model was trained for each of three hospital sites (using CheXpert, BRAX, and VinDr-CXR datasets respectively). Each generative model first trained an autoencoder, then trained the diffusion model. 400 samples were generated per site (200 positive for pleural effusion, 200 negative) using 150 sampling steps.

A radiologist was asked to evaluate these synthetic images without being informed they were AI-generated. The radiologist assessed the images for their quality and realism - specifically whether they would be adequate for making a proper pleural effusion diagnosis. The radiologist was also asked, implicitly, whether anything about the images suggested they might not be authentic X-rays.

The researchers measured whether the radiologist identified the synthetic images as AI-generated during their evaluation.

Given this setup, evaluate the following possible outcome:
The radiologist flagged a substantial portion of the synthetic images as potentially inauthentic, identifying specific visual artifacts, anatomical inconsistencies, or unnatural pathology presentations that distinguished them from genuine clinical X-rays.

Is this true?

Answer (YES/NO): NO